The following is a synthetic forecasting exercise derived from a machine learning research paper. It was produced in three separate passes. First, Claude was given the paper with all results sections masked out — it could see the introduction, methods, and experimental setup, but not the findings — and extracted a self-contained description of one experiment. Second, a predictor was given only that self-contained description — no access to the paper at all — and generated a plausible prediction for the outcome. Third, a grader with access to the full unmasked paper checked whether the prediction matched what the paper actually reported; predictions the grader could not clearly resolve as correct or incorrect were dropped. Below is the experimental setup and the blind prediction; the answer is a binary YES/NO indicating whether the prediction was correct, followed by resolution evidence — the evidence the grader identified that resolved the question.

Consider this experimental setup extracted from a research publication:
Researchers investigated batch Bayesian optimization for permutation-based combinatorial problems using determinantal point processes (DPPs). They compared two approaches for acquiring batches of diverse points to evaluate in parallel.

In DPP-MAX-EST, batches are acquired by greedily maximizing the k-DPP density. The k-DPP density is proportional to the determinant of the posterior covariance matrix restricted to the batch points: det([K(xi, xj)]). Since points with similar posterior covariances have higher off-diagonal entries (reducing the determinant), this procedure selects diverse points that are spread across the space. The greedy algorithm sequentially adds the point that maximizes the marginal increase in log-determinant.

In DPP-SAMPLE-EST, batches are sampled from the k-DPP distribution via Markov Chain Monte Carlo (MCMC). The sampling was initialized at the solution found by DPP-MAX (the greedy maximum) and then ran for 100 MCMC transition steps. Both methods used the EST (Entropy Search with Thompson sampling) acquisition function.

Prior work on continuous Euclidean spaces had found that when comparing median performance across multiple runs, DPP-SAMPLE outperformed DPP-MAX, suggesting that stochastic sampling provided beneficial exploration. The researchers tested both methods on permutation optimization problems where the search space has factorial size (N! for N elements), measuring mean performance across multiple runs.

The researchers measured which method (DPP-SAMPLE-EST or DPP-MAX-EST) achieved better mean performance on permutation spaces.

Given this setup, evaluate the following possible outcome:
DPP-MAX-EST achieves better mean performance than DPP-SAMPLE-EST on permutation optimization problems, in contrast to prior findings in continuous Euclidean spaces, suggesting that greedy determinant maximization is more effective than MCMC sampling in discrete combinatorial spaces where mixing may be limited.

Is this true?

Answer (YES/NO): YES